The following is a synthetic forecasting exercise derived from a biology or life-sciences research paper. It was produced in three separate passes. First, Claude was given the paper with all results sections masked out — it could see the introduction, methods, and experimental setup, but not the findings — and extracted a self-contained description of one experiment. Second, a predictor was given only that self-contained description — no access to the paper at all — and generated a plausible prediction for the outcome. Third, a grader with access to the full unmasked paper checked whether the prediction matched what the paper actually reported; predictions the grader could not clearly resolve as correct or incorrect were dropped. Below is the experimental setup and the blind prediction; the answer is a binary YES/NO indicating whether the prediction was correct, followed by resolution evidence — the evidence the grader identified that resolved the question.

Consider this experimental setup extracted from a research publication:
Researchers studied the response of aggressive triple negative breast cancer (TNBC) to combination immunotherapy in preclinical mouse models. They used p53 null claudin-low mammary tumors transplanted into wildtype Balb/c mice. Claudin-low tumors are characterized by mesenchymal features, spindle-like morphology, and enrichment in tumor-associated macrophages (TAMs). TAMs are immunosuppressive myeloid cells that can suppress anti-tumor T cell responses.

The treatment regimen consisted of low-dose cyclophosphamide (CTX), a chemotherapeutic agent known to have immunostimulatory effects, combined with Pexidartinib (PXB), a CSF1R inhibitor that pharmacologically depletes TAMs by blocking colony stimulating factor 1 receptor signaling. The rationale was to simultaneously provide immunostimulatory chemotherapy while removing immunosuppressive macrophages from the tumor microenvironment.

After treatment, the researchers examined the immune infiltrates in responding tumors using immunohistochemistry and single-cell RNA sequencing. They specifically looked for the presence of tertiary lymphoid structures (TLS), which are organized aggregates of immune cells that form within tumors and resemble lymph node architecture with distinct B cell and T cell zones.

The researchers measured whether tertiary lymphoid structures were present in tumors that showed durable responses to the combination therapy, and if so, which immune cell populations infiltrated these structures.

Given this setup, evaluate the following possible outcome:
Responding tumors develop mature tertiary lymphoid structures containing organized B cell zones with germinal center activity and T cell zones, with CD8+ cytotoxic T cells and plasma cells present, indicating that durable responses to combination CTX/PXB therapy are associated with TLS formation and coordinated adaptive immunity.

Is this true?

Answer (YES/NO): NO